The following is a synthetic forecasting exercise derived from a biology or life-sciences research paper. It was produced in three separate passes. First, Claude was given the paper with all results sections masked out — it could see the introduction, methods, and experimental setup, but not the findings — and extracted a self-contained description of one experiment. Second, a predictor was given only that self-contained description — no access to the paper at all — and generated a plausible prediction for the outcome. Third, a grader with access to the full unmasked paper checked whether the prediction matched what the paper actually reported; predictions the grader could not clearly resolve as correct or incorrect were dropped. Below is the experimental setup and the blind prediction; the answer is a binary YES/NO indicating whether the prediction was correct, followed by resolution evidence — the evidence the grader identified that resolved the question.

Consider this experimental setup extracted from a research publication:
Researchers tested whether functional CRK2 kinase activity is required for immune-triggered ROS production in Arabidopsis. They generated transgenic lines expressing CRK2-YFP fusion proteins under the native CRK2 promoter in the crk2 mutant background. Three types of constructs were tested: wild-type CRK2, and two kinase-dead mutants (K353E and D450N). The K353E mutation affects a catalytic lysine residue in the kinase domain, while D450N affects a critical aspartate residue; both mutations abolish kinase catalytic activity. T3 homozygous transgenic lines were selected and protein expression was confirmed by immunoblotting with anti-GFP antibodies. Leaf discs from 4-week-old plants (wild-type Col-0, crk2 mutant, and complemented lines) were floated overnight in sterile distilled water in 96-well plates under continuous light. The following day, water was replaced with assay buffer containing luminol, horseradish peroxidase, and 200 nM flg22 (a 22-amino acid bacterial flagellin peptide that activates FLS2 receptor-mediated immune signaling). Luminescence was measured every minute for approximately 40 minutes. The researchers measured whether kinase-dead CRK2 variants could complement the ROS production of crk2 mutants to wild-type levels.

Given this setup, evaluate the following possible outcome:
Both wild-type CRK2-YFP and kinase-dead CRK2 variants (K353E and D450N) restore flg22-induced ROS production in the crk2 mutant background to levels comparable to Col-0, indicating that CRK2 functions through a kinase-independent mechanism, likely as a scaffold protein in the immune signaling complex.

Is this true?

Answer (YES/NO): NO